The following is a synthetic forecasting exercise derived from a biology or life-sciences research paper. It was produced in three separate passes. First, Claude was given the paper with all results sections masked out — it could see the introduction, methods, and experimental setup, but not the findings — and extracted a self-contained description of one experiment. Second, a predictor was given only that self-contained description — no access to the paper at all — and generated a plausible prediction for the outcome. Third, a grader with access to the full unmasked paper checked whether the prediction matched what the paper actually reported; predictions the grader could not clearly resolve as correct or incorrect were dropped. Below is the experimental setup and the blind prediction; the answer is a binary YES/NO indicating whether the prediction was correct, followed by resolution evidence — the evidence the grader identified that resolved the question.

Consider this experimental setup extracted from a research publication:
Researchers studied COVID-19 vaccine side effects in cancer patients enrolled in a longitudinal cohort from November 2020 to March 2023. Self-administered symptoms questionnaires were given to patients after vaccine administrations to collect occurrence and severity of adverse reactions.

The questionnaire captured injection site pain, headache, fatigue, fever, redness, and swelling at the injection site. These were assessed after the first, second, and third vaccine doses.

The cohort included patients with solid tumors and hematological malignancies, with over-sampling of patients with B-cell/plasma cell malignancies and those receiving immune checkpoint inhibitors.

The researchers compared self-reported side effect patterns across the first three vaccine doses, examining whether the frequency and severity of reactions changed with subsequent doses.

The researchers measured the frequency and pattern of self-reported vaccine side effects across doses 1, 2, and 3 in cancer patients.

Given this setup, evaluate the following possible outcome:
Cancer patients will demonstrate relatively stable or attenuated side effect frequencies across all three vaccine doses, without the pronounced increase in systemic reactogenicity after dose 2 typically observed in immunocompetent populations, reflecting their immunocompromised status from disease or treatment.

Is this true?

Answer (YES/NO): NO